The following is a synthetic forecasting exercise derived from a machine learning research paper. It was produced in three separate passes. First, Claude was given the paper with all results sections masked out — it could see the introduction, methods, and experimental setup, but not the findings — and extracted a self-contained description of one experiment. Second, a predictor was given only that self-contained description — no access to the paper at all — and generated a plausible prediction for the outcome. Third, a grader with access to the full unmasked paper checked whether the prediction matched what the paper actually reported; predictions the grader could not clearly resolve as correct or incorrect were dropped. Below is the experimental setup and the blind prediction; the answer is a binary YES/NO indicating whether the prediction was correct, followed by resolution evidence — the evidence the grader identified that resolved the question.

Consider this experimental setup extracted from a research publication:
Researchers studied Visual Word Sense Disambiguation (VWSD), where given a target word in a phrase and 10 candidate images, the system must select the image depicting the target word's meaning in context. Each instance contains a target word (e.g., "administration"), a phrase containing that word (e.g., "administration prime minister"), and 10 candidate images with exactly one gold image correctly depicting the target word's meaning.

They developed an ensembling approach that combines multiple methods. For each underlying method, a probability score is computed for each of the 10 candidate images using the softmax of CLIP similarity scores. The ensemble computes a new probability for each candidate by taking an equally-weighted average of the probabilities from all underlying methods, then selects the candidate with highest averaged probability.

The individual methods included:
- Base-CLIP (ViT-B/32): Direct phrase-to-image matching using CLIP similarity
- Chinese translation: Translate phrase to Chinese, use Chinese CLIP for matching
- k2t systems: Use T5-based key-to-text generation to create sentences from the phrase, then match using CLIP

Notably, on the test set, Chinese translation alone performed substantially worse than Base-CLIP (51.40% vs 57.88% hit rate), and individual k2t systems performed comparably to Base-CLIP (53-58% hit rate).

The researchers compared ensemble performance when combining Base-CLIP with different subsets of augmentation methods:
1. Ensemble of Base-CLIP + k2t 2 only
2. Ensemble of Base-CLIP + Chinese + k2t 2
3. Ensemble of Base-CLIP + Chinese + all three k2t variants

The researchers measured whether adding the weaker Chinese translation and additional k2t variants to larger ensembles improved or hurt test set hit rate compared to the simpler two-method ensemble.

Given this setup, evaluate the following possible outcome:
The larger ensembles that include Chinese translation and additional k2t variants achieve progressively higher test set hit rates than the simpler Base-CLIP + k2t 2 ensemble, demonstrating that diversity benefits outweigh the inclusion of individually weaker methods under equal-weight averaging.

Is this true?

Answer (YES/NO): YES